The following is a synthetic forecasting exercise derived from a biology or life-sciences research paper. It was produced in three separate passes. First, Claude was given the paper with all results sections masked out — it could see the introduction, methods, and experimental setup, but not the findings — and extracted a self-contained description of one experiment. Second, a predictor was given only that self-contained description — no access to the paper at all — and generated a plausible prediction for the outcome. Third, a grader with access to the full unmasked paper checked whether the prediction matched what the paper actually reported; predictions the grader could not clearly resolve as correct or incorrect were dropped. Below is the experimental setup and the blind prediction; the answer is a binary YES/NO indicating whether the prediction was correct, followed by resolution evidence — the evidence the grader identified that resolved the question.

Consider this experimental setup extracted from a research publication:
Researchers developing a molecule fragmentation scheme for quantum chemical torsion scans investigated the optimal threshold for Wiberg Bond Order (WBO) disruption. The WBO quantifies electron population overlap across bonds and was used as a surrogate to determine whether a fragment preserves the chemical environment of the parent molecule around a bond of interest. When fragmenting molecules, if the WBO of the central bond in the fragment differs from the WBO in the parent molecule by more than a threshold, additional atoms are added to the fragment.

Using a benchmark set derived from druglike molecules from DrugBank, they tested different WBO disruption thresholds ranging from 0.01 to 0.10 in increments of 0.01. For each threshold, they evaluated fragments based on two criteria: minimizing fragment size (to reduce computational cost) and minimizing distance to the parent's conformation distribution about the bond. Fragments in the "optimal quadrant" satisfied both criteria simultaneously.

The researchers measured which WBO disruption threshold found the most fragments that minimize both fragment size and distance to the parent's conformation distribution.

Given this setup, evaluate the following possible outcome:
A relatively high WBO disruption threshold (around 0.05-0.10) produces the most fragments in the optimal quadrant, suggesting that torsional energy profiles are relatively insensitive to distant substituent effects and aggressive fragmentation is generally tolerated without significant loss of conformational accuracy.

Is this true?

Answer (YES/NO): NO